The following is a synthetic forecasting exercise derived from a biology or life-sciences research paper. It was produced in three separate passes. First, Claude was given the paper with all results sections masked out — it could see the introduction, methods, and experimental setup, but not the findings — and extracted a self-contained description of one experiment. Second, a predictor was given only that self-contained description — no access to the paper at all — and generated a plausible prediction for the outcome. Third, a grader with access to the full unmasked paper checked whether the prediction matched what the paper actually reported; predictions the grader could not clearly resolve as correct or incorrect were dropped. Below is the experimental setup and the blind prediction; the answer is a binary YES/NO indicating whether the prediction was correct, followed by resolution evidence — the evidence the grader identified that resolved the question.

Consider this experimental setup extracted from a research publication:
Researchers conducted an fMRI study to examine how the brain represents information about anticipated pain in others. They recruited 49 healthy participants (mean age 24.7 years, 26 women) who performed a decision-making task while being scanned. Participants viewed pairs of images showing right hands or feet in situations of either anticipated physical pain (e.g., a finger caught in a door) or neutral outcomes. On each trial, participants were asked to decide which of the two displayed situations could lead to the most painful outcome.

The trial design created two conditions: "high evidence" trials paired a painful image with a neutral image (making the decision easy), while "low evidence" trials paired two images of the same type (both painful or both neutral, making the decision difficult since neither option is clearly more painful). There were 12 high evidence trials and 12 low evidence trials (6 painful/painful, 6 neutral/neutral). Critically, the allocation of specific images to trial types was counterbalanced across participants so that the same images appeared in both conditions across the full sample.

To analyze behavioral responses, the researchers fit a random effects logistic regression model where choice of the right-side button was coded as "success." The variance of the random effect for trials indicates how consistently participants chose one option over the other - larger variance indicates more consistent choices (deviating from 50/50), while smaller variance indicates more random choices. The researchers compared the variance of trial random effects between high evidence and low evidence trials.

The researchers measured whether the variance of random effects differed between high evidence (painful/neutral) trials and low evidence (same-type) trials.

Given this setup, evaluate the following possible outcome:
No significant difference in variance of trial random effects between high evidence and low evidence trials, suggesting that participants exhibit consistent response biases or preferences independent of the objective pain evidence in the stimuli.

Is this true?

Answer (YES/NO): NO